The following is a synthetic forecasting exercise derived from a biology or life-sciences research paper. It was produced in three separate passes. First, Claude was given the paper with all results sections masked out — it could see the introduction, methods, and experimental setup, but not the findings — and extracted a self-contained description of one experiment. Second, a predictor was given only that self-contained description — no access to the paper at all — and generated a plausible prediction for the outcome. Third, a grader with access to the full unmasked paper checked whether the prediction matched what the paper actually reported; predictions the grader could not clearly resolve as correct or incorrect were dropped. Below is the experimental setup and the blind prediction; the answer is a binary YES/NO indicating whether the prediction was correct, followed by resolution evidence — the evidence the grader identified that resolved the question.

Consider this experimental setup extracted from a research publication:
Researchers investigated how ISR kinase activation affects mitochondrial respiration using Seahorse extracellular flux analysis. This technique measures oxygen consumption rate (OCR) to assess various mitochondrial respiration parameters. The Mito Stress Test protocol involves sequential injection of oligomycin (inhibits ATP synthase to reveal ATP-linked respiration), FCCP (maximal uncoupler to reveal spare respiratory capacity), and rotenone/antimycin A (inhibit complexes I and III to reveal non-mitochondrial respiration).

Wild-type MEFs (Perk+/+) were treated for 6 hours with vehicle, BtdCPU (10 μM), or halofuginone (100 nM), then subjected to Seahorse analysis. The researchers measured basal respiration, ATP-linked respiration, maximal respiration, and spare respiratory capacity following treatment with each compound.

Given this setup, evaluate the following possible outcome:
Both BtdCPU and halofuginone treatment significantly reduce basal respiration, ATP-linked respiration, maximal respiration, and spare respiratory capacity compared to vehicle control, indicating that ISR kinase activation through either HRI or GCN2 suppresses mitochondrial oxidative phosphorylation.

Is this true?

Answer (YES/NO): NO